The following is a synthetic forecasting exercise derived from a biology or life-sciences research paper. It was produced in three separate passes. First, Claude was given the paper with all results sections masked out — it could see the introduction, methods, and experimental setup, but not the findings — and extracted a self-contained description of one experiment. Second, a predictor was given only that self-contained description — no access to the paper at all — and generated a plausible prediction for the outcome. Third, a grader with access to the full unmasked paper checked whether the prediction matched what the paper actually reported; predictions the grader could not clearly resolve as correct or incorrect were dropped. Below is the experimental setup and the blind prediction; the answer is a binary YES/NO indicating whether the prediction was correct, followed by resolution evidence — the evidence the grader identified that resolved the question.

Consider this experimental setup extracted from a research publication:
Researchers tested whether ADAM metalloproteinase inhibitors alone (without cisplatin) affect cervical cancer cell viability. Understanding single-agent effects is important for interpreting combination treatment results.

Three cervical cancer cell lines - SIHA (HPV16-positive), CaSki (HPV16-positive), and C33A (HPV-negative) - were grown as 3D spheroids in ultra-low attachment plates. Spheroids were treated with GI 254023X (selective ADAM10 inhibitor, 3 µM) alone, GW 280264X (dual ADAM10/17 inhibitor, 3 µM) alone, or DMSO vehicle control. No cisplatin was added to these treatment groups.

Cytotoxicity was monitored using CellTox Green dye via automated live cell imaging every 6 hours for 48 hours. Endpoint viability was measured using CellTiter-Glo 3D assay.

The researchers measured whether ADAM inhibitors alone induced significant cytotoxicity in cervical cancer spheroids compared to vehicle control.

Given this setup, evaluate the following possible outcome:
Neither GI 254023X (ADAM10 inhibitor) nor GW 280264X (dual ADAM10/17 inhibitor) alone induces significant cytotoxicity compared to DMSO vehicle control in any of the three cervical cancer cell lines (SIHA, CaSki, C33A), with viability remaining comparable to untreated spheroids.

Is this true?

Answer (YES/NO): NO